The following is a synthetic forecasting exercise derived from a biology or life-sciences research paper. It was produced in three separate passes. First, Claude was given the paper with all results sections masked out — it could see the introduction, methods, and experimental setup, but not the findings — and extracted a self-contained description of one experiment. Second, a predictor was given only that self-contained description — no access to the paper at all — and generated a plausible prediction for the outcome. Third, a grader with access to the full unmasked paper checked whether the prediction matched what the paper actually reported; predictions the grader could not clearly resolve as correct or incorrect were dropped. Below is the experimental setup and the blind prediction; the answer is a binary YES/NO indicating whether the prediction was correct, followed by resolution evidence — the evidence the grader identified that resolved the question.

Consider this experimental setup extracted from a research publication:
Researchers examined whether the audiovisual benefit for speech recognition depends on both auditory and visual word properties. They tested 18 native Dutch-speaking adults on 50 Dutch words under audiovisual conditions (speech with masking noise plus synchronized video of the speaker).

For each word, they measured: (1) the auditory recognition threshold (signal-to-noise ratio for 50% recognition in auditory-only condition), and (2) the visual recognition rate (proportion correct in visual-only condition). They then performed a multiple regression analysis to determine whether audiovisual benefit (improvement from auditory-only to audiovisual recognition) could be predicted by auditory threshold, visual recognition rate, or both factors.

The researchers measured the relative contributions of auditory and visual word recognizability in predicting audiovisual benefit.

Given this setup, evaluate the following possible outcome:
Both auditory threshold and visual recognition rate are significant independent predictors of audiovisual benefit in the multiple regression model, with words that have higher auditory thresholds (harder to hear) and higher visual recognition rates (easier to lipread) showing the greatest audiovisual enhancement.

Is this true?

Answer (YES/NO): YES